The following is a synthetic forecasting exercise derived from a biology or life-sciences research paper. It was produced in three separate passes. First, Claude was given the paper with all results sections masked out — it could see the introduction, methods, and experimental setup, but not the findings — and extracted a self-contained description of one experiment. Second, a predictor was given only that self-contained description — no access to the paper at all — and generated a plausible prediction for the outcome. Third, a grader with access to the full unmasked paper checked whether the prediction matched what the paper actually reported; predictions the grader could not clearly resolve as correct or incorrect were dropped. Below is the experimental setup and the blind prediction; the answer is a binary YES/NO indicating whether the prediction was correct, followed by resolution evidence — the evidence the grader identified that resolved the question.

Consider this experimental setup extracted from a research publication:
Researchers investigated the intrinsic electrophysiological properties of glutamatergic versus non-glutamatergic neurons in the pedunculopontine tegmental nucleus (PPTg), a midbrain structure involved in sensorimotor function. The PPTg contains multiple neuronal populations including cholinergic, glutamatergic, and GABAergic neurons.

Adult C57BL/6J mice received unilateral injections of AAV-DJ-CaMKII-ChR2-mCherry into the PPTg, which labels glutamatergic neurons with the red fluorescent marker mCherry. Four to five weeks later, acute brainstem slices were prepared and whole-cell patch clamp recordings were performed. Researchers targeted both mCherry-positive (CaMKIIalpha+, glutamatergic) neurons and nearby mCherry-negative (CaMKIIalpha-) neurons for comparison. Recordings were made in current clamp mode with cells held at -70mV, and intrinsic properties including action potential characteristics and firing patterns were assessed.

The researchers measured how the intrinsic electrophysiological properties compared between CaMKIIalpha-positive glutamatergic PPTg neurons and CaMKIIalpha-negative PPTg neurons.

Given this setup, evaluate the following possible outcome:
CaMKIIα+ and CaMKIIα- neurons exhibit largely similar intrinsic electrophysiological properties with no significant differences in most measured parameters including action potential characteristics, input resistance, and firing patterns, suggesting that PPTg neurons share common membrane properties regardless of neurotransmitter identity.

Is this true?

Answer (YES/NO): YES